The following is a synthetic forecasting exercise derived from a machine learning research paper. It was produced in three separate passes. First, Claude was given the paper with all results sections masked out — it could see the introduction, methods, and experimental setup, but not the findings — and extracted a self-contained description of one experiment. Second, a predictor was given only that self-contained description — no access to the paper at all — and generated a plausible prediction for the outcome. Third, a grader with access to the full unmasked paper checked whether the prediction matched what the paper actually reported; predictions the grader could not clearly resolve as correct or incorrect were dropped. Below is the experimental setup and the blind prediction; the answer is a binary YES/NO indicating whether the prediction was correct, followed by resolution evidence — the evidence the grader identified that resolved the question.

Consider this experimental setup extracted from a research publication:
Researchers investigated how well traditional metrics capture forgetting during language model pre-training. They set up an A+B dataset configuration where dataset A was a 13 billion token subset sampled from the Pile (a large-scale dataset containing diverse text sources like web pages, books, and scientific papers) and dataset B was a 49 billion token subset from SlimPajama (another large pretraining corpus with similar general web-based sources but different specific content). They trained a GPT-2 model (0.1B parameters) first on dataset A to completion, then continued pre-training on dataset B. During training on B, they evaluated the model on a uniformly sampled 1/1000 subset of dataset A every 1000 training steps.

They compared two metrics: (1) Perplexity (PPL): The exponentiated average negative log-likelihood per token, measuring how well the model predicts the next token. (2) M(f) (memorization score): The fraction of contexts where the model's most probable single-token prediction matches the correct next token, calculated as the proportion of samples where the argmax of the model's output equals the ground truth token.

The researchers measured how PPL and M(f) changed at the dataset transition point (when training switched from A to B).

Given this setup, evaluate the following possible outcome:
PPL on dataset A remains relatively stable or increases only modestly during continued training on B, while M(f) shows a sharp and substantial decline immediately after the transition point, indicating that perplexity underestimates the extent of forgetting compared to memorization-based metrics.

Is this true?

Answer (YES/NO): NO